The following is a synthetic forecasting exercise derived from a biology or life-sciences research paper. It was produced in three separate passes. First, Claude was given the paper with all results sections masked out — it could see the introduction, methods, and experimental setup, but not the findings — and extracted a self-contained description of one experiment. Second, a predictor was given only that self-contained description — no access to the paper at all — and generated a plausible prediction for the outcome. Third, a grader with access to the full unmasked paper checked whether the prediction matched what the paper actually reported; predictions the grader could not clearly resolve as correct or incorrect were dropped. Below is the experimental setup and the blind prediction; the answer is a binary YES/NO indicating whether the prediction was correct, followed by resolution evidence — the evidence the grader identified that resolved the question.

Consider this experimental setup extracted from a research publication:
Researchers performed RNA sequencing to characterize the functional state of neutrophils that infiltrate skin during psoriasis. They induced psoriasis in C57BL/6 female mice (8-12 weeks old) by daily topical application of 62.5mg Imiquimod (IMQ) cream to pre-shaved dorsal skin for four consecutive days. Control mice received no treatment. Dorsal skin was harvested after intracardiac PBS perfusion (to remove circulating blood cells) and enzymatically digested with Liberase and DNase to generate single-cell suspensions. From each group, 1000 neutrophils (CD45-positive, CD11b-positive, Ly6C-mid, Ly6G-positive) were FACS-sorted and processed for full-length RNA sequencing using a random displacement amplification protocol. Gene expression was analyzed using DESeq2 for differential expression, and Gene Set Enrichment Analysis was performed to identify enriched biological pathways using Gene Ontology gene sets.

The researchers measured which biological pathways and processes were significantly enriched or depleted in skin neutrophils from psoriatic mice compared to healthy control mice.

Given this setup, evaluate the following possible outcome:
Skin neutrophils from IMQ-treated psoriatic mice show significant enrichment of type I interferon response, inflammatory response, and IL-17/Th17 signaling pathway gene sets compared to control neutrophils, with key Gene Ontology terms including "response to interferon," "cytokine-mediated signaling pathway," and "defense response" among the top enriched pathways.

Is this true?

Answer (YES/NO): NO